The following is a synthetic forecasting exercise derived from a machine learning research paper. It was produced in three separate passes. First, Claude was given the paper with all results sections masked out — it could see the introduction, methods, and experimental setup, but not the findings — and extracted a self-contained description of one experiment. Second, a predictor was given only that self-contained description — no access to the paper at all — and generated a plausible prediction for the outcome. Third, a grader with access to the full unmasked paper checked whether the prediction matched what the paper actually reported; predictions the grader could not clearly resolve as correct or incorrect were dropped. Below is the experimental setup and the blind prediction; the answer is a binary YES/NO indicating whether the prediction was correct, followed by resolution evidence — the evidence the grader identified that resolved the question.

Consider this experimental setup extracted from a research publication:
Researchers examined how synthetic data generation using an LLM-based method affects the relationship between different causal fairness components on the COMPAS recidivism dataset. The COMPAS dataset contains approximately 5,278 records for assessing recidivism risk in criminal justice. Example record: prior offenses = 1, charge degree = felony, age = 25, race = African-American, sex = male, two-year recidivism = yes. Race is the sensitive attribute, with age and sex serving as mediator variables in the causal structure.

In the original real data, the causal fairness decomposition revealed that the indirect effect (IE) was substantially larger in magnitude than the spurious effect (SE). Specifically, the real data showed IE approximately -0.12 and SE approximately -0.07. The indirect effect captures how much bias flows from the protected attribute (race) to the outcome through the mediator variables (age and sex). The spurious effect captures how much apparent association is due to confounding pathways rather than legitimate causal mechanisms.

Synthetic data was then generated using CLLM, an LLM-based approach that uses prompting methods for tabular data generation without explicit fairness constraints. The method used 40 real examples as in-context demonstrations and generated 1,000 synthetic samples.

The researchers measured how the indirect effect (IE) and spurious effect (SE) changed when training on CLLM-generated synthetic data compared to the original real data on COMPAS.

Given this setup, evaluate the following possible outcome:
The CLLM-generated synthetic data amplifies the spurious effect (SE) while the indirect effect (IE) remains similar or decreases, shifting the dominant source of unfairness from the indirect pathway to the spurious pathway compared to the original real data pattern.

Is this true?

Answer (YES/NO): YES